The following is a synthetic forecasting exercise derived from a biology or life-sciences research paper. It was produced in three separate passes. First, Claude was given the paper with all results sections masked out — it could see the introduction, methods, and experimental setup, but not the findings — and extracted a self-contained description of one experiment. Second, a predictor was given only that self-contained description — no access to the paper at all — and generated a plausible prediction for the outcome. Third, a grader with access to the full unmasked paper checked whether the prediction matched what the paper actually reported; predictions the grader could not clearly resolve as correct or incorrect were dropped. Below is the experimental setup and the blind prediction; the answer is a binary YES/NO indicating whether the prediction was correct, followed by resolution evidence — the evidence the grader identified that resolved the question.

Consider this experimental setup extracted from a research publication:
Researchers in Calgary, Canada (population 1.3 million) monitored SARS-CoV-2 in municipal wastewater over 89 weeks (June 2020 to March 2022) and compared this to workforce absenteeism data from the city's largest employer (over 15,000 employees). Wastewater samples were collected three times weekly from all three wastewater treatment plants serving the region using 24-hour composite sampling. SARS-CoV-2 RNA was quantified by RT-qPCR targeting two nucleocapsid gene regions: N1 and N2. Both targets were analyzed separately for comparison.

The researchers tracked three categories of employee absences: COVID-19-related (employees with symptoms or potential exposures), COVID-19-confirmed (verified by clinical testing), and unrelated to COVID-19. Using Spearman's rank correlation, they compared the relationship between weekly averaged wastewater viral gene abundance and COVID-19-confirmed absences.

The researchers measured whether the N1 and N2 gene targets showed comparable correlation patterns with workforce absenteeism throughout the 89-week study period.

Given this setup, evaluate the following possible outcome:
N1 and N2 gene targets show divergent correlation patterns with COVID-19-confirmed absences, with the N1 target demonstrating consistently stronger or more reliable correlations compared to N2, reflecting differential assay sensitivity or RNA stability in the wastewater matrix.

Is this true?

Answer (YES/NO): NO